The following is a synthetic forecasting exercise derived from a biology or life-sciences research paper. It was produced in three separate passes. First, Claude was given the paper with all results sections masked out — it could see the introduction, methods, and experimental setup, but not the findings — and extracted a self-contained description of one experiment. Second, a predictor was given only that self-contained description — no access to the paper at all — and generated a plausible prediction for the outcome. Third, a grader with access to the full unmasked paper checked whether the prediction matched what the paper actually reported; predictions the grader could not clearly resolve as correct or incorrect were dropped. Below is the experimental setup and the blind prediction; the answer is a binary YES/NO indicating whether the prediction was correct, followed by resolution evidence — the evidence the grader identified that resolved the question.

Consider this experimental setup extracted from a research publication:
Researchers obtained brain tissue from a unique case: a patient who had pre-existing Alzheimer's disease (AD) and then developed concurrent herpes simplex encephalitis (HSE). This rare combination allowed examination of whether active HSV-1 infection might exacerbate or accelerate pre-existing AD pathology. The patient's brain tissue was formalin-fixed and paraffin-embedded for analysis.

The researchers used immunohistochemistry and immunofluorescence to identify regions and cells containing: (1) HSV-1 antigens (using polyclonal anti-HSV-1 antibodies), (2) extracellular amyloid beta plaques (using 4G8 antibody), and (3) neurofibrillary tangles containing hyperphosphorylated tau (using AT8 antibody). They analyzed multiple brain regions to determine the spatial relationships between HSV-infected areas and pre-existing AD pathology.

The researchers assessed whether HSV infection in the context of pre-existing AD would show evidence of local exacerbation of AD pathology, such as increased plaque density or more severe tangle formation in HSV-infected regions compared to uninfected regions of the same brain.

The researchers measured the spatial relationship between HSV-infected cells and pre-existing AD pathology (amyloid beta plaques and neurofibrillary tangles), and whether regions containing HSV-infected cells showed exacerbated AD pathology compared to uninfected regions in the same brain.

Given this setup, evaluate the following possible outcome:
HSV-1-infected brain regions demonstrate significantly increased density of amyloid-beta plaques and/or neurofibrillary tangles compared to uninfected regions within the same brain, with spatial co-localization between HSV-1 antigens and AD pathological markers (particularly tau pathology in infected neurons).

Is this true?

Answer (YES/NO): NO